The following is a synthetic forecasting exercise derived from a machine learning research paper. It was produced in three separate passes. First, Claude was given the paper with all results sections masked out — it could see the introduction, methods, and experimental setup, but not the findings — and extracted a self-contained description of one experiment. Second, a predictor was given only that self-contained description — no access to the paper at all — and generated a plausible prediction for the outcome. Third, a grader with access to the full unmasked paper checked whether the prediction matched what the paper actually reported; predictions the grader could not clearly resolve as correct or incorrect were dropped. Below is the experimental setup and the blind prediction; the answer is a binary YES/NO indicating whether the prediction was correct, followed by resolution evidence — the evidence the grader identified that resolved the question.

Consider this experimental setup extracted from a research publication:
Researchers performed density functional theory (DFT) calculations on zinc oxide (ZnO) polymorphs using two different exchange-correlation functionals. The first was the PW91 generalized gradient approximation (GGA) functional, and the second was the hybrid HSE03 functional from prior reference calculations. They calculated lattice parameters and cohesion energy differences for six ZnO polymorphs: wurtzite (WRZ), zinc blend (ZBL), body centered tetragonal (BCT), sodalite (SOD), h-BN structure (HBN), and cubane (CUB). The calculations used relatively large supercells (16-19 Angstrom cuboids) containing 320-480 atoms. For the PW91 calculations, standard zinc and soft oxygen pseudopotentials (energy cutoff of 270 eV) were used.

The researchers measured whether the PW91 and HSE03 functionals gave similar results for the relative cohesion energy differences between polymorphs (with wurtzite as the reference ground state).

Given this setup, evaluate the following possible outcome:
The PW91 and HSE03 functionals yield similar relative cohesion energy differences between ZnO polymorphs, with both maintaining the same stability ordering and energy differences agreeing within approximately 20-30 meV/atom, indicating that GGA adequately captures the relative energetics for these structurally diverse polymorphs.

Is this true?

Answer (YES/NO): YES